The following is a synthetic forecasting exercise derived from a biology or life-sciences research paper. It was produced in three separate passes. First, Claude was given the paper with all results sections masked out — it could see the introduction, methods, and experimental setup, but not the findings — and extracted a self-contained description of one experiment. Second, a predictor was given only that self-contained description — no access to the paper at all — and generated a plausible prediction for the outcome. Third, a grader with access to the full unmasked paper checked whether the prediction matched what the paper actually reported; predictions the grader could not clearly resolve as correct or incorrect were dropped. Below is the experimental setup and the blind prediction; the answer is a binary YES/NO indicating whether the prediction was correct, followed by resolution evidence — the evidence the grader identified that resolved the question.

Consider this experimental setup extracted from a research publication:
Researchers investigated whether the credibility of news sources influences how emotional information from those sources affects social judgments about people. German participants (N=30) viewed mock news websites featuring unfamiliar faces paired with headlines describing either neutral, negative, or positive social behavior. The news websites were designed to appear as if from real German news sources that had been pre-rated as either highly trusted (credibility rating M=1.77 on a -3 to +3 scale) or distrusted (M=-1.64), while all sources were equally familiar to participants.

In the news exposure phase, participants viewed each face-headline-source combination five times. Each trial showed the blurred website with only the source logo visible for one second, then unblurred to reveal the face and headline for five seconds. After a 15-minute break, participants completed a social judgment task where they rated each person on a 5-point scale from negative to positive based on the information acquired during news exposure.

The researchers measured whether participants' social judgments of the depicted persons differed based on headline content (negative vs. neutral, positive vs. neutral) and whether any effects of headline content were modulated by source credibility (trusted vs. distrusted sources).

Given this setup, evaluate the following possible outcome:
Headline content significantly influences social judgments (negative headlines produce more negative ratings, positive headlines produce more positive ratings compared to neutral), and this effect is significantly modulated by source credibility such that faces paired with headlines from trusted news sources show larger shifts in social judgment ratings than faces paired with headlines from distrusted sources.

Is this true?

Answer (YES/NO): NO